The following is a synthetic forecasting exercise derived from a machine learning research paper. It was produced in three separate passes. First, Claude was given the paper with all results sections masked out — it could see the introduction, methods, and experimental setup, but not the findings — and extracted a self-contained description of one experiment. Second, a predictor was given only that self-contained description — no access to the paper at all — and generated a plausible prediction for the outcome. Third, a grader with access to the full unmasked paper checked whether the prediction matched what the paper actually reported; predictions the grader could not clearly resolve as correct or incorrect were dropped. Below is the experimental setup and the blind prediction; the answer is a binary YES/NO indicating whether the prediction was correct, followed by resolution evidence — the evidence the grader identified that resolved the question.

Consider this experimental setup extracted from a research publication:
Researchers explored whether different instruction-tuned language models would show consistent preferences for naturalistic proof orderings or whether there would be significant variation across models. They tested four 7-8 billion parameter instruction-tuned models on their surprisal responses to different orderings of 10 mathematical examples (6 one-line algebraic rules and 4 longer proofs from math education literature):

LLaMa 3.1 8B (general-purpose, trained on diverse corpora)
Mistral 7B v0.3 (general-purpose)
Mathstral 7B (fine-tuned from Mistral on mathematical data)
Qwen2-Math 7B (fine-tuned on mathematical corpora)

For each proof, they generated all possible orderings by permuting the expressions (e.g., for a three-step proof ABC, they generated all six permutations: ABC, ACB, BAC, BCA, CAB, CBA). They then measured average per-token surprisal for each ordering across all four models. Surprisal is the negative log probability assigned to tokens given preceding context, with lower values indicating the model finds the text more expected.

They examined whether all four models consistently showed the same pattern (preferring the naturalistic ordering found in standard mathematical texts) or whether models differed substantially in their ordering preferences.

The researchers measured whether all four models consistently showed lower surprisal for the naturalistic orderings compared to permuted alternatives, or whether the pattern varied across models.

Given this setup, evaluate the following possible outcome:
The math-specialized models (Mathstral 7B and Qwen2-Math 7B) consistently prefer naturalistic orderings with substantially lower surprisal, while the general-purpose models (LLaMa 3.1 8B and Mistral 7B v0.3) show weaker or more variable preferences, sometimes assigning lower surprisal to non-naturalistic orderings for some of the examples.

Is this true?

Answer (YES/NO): NO